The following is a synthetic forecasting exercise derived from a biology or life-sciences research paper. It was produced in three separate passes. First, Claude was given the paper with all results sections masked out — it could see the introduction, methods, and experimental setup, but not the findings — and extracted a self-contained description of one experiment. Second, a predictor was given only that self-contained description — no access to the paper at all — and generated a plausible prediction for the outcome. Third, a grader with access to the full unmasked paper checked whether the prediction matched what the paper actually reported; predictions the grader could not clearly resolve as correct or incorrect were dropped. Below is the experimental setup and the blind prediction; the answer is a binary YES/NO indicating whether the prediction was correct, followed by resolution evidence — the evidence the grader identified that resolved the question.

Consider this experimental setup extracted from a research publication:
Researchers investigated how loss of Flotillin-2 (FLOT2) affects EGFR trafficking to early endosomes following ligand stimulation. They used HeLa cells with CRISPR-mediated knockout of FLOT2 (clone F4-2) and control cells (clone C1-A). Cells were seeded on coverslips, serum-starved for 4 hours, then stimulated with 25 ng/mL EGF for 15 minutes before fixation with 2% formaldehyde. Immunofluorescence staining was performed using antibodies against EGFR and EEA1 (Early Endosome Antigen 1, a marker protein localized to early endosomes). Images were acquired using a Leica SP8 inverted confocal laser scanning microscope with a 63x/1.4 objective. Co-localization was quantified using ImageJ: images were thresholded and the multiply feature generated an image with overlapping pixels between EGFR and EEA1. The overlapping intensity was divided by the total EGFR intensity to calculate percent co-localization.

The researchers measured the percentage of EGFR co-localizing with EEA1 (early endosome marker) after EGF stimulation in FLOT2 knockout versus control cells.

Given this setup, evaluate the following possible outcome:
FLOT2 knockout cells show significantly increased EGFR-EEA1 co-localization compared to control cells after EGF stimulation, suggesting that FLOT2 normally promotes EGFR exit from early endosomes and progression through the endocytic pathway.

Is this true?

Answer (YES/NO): YES